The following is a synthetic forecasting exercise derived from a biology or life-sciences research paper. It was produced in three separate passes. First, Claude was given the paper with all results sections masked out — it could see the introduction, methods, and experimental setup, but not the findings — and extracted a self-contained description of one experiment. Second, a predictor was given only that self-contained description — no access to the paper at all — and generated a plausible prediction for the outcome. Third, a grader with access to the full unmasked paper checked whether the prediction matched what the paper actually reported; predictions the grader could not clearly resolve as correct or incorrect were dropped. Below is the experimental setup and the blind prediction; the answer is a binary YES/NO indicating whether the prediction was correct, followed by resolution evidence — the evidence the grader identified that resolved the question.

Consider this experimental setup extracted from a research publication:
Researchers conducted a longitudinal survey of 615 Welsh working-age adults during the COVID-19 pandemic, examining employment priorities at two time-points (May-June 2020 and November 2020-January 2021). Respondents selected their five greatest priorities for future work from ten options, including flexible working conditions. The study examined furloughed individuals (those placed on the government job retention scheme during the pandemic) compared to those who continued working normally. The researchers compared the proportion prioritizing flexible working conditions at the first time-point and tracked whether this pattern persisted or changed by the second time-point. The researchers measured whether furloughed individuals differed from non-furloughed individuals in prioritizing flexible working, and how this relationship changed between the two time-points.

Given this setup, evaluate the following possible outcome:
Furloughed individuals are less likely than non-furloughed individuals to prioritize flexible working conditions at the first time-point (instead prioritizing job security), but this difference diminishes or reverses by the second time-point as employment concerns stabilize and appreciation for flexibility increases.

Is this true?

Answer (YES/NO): YES